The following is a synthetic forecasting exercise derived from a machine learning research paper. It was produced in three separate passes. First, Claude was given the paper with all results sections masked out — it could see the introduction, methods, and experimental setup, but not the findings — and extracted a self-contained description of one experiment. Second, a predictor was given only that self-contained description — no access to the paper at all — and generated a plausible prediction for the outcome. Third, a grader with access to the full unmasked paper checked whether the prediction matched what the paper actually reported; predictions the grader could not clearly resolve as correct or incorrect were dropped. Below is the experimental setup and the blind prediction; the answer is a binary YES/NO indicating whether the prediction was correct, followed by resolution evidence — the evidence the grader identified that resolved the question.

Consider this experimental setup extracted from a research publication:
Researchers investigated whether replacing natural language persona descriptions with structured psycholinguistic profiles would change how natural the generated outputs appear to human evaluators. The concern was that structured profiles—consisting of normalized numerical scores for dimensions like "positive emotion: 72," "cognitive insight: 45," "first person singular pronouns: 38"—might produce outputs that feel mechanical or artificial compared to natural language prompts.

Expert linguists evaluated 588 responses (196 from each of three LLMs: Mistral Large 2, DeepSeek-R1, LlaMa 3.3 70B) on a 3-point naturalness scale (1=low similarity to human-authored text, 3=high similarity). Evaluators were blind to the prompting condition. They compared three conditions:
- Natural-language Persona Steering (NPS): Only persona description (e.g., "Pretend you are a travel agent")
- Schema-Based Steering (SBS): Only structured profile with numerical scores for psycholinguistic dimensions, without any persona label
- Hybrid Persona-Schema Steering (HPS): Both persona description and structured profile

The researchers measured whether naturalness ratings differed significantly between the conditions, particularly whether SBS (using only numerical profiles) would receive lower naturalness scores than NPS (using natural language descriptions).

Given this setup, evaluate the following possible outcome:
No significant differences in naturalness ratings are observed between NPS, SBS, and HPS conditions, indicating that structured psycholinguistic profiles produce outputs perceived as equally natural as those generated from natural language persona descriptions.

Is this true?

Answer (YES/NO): YES